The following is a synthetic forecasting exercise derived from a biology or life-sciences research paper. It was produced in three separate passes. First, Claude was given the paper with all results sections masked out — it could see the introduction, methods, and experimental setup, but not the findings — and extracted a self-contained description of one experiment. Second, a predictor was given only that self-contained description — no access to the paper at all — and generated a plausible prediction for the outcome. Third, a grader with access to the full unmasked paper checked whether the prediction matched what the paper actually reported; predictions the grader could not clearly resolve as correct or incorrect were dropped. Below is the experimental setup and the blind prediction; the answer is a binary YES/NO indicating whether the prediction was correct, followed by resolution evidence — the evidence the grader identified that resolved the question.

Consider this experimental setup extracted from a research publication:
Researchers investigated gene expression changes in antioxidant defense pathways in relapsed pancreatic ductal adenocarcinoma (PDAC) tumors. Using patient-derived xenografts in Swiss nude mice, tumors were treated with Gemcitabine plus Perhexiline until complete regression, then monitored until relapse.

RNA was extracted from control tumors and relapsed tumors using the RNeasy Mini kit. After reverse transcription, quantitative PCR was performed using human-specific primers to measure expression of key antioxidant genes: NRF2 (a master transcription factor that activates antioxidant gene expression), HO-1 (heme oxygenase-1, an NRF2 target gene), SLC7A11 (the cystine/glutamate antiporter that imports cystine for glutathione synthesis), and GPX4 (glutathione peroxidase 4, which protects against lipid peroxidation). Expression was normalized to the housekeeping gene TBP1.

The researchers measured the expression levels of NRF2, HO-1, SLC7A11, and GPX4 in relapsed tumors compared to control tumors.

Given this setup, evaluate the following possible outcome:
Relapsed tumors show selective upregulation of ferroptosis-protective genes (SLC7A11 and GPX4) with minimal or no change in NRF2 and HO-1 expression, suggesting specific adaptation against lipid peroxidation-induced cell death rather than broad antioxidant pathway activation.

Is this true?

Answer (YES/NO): NO